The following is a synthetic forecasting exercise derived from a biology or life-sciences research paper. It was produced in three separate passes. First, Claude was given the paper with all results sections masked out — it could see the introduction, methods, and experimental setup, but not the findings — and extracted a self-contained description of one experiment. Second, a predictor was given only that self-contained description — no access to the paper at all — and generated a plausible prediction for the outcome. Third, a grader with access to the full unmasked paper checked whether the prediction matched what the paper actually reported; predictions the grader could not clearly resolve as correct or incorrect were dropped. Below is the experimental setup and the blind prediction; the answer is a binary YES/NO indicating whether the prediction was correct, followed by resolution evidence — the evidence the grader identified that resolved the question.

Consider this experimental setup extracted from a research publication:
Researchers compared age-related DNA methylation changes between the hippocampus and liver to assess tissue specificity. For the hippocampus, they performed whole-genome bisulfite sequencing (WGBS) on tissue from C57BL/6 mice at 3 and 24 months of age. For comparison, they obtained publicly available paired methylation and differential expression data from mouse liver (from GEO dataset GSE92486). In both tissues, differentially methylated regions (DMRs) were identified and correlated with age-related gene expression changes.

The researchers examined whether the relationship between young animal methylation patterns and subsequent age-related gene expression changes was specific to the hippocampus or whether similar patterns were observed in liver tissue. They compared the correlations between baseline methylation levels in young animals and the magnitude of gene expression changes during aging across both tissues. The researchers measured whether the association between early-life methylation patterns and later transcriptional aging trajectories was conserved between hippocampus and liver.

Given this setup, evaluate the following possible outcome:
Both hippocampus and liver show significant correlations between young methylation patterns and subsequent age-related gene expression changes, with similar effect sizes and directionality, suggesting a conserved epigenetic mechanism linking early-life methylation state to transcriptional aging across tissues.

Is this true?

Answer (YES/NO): YES